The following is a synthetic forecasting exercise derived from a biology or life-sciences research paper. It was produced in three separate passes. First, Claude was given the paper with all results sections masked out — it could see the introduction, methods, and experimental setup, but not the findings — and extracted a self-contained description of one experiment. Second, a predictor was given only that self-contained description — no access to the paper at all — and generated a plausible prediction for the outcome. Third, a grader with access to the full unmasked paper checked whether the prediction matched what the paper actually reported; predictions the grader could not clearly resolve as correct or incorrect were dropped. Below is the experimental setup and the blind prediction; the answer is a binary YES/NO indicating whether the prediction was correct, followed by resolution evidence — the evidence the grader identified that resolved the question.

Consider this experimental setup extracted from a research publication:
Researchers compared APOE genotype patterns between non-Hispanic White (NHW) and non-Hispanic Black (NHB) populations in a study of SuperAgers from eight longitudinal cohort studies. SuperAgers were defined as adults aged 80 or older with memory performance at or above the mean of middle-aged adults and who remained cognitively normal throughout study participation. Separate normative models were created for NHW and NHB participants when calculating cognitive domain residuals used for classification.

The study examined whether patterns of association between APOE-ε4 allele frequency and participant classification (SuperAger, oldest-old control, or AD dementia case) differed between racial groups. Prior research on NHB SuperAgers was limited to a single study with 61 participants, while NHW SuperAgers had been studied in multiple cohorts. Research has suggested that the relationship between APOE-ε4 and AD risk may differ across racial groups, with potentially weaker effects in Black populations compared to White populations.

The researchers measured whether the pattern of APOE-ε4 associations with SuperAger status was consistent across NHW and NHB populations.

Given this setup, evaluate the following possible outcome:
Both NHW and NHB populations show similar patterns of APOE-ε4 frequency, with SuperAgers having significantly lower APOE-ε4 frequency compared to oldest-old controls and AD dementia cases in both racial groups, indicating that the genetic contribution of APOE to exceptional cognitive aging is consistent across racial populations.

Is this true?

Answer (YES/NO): NO